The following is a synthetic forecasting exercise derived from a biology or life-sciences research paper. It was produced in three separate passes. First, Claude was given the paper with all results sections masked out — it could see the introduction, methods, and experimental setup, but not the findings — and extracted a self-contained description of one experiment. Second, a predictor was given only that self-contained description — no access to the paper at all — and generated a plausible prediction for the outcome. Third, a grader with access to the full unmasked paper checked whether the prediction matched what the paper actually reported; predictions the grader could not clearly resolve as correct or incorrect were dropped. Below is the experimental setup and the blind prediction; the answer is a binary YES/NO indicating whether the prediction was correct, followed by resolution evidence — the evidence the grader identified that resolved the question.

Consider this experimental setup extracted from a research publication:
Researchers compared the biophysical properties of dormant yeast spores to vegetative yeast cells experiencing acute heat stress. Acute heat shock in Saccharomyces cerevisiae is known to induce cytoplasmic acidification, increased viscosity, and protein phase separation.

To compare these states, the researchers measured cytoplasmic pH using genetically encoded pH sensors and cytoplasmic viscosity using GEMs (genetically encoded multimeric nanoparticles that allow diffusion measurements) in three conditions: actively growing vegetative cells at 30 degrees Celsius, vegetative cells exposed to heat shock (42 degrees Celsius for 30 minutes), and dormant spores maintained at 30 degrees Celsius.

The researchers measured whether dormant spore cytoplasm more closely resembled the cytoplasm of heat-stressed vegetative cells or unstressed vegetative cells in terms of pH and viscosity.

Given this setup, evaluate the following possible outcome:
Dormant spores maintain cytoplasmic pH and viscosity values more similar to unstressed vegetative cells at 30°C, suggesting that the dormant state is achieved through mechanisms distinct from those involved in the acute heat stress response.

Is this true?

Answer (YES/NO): NO